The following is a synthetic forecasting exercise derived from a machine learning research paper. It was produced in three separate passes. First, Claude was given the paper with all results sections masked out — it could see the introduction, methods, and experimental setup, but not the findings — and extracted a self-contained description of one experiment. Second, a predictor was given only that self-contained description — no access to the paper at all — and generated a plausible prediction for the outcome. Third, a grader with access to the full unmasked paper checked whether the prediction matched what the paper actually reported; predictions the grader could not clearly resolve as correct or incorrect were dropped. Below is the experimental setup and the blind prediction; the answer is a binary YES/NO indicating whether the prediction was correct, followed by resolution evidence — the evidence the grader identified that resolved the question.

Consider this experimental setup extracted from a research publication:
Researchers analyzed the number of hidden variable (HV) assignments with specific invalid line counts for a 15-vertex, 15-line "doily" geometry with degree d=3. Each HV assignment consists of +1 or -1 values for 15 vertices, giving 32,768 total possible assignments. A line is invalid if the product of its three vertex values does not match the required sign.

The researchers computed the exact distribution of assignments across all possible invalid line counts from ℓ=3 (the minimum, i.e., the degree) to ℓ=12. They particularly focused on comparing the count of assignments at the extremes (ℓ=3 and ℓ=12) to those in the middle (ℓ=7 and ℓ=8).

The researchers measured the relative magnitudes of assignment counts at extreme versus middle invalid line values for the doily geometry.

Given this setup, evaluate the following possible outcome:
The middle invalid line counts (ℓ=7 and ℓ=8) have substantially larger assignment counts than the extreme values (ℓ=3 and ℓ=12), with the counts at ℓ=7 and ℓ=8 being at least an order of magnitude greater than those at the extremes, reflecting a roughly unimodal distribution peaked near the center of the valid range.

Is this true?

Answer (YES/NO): YES